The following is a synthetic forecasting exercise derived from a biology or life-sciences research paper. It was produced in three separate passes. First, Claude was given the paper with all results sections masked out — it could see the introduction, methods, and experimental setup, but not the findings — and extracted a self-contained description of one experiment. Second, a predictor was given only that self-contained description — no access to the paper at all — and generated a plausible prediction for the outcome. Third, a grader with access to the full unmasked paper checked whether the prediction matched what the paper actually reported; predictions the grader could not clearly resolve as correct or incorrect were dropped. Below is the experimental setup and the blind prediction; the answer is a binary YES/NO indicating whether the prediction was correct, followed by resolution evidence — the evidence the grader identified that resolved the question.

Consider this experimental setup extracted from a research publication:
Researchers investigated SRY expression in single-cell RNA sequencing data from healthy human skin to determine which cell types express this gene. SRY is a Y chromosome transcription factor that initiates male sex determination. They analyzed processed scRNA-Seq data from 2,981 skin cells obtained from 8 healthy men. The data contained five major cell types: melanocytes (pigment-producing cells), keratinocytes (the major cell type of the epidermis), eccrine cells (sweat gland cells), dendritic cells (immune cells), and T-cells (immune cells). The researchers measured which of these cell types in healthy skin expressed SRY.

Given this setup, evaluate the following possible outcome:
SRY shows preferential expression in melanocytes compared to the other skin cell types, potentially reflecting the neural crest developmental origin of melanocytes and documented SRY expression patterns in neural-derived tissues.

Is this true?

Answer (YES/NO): NO